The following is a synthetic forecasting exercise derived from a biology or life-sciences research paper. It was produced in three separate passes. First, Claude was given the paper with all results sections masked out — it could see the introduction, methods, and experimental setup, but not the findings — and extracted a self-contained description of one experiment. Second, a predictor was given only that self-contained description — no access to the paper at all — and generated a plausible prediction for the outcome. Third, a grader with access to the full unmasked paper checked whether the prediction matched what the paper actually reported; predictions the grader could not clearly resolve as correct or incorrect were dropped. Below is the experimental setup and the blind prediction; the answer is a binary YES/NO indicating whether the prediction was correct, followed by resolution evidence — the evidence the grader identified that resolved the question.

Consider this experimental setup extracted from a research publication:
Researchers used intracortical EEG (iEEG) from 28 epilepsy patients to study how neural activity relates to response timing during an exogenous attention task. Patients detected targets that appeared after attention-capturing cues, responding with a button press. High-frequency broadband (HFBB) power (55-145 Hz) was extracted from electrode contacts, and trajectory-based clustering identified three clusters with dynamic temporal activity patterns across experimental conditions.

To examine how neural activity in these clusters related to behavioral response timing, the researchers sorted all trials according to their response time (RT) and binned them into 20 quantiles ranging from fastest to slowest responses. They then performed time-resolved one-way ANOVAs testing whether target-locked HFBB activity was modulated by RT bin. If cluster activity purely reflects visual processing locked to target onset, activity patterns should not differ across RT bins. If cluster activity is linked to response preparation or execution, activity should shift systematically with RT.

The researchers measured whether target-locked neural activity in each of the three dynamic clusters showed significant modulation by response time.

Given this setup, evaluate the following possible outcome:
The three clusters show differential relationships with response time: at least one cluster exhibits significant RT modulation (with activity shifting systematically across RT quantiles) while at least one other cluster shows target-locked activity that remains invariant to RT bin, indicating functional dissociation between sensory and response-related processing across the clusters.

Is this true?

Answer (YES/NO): NO